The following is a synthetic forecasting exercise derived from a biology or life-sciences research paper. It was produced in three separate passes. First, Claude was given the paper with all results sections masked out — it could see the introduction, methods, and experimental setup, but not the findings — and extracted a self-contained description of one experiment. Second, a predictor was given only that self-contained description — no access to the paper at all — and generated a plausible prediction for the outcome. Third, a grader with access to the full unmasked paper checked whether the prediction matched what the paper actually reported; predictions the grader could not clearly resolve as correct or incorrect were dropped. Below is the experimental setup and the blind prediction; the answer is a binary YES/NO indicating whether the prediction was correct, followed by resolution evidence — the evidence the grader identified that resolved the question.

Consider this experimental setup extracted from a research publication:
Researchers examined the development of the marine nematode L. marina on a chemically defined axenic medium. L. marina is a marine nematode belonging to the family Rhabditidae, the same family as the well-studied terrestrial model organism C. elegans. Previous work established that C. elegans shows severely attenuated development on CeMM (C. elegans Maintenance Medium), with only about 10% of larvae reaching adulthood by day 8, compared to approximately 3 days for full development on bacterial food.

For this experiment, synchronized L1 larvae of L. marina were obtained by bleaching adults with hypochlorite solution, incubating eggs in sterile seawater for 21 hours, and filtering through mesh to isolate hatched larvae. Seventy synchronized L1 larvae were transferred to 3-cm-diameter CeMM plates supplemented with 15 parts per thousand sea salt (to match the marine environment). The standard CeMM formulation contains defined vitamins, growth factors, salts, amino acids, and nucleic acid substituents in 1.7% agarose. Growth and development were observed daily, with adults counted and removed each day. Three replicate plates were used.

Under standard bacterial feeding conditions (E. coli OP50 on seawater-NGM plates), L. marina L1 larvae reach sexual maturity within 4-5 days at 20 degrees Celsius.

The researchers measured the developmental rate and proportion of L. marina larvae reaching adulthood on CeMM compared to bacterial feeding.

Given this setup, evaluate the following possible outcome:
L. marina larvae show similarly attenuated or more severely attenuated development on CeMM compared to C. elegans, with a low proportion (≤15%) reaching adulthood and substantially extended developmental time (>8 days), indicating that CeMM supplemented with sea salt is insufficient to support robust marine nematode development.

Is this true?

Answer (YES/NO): NO